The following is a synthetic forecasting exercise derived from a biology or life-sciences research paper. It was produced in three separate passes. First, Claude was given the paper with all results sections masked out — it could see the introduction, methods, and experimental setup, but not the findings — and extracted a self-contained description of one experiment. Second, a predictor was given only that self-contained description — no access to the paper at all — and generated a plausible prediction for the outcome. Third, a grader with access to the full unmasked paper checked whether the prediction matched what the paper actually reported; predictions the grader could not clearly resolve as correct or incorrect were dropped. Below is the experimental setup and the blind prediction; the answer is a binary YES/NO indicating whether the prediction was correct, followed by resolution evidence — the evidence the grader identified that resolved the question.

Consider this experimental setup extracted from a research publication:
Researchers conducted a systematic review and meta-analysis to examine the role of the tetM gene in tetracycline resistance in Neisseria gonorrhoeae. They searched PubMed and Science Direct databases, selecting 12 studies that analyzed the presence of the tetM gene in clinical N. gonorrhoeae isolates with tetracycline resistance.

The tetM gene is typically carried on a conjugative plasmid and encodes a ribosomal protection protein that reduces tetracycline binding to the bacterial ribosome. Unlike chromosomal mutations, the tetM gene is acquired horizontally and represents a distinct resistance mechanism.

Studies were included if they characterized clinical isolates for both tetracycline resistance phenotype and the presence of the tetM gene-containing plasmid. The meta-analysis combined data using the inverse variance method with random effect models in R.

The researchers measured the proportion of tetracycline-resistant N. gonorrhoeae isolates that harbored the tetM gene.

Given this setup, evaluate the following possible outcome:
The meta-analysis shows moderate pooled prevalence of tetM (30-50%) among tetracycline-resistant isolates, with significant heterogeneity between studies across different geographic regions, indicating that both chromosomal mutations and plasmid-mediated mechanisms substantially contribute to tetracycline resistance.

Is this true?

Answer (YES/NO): NO